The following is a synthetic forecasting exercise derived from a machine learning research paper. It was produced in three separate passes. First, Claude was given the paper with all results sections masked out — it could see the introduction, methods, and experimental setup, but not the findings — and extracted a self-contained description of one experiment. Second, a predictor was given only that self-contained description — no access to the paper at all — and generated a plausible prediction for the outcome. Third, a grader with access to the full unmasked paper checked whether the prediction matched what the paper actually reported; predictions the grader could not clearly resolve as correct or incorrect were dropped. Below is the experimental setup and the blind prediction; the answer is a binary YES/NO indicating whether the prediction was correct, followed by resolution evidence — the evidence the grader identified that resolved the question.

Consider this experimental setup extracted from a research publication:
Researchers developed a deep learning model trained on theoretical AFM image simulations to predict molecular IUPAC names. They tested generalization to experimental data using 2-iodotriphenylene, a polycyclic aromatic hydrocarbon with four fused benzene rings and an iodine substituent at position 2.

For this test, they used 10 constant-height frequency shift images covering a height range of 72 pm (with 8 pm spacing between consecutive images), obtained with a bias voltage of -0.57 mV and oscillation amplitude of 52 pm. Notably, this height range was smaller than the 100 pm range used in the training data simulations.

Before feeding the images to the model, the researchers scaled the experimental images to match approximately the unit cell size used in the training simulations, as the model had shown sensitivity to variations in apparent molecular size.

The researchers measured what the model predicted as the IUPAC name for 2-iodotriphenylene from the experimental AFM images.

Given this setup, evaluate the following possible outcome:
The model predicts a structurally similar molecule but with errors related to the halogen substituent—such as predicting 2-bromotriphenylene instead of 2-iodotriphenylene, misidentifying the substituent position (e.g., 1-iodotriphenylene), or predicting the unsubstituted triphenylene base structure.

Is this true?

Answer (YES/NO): NO